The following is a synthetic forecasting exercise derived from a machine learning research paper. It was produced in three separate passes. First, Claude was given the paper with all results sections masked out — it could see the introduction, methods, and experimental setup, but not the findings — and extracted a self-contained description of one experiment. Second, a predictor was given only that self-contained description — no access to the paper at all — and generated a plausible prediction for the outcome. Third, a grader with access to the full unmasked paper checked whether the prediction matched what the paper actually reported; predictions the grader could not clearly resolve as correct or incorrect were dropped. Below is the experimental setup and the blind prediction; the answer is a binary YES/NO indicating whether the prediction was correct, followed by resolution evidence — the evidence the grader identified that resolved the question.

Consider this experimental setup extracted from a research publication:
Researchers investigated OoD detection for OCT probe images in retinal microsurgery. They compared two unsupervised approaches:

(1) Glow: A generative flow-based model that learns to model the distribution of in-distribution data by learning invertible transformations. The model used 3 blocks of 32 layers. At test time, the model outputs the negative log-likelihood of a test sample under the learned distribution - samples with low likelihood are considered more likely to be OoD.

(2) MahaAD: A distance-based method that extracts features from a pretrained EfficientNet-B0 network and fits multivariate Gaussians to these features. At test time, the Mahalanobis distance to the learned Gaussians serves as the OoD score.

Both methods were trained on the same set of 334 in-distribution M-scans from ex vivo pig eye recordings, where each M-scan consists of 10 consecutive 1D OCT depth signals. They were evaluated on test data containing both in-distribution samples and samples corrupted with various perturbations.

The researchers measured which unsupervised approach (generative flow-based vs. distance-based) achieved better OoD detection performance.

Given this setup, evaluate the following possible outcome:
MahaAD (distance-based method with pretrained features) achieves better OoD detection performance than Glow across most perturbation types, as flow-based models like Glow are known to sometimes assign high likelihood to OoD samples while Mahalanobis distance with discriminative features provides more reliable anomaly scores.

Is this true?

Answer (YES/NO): YES